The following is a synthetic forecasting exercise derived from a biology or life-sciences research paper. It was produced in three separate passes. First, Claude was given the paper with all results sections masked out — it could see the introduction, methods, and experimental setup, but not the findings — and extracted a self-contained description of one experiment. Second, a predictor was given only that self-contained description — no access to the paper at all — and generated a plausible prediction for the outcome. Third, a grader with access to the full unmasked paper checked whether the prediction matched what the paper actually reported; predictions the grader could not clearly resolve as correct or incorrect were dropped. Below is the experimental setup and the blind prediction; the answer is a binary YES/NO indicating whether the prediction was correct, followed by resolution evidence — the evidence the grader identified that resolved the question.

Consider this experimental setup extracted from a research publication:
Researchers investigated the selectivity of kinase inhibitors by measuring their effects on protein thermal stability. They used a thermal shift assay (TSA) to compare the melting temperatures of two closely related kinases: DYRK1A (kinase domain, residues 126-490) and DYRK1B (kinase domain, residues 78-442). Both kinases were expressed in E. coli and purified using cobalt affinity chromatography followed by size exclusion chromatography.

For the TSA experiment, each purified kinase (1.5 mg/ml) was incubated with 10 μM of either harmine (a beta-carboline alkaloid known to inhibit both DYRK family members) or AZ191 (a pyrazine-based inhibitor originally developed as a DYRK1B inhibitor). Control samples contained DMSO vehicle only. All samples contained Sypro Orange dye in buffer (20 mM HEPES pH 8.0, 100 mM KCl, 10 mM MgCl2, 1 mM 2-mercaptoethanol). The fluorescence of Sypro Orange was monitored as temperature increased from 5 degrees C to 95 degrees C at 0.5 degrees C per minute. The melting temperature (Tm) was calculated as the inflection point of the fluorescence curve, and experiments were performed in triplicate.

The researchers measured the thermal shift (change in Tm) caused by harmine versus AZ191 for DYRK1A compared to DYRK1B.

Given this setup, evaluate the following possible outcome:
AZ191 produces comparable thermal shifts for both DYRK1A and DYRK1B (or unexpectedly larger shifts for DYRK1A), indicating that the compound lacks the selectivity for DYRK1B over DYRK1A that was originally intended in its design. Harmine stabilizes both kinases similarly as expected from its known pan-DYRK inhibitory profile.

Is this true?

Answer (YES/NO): NO